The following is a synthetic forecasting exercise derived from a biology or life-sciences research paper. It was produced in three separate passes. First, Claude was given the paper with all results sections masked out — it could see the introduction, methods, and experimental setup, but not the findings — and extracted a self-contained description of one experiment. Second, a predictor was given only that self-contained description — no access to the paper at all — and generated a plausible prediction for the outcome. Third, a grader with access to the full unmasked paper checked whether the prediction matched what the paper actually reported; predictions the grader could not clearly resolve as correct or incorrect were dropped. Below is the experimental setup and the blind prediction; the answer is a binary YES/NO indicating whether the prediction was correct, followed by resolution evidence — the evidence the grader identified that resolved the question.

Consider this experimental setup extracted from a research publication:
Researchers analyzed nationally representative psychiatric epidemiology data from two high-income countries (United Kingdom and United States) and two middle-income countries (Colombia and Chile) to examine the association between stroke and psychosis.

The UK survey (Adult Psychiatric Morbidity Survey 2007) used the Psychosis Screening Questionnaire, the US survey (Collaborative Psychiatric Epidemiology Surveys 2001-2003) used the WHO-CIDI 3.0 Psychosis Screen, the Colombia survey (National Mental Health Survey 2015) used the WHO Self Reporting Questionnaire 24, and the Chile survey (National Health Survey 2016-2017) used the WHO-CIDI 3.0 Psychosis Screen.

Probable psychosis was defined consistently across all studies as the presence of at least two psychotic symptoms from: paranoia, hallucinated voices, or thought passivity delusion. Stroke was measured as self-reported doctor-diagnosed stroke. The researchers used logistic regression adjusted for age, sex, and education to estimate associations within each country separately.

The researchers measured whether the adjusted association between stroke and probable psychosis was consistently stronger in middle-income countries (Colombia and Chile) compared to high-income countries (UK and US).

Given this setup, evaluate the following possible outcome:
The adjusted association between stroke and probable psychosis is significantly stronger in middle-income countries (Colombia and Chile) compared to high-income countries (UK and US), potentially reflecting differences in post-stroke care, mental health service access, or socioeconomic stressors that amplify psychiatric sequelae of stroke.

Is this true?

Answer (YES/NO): NO